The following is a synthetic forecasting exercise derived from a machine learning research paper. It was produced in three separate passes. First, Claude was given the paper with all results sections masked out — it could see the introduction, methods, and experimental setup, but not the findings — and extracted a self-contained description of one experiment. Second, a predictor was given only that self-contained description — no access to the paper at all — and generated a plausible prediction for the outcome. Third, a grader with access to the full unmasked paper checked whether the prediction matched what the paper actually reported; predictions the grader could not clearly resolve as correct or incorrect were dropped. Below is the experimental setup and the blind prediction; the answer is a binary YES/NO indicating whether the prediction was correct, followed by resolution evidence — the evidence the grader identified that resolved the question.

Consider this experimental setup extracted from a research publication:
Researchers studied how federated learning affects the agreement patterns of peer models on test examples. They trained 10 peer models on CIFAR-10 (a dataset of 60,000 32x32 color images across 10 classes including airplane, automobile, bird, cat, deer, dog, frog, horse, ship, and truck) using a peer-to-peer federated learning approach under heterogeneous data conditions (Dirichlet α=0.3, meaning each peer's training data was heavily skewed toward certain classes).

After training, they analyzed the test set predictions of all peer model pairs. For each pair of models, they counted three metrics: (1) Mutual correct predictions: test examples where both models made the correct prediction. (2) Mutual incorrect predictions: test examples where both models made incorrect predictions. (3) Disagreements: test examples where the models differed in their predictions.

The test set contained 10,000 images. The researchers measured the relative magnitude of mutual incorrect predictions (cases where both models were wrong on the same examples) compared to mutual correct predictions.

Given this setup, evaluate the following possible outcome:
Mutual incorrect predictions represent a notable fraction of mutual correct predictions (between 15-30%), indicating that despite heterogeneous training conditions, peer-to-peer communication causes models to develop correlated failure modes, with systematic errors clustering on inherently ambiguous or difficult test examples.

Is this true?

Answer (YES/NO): YES